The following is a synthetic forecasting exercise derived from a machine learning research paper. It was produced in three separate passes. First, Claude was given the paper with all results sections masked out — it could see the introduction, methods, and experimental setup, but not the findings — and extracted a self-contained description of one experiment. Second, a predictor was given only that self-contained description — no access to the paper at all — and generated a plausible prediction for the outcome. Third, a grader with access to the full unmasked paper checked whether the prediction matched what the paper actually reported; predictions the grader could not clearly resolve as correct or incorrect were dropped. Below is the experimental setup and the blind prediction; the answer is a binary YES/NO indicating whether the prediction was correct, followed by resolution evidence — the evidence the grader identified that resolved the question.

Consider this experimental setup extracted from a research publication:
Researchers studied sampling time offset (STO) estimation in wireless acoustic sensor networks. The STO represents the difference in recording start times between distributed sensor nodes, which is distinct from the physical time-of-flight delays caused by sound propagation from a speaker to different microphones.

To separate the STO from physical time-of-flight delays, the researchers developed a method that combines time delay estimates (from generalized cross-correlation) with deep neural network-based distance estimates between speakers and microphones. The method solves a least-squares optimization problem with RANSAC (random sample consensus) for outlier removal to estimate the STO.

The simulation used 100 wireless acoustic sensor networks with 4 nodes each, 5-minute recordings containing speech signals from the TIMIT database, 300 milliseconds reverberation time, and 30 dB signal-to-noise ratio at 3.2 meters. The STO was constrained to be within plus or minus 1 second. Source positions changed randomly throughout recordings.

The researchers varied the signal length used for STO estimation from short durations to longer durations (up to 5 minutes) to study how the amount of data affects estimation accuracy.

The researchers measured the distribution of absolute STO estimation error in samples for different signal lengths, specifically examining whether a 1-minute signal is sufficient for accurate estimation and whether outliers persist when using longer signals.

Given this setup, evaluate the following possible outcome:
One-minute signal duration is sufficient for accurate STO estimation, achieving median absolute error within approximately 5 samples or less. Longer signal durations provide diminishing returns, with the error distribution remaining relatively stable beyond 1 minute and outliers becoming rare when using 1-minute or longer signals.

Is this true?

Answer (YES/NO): NO